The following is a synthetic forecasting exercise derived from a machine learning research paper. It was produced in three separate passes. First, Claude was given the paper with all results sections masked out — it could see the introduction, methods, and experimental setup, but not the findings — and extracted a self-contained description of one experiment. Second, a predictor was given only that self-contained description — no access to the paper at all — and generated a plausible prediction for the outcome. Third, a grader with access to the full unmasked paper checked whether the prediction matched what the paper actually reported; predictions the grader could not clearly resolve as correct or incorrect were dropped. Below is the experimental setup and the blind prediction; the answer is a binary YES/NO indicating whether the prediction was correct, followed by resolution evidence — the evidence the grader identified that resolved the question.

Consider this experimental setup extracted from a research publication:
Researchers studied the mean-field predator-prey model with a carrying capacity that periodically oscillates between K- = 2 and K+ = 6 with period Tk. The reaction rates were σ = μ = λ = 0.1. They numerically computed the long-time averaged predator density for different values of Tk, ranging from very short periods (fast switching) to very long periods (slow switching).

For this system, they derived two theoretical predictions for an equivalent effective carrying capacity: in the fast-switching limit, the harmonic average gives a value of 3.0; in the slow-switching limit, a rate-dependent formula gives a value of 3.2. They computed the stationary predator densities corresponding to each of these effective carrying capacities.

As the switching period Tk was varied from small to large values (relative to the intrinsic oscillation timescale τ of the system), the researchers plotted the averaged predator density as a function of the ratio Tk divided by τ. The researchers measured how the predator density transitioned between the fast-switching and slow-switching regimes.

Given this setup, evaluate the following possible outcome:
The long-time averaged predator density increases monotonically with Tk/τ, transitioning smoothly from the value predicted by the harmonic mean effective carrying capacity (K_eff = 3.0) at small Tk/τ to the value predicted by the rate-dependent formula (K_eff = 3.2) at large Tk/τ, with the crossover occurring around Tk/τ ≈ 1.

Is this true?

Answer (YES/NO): NO